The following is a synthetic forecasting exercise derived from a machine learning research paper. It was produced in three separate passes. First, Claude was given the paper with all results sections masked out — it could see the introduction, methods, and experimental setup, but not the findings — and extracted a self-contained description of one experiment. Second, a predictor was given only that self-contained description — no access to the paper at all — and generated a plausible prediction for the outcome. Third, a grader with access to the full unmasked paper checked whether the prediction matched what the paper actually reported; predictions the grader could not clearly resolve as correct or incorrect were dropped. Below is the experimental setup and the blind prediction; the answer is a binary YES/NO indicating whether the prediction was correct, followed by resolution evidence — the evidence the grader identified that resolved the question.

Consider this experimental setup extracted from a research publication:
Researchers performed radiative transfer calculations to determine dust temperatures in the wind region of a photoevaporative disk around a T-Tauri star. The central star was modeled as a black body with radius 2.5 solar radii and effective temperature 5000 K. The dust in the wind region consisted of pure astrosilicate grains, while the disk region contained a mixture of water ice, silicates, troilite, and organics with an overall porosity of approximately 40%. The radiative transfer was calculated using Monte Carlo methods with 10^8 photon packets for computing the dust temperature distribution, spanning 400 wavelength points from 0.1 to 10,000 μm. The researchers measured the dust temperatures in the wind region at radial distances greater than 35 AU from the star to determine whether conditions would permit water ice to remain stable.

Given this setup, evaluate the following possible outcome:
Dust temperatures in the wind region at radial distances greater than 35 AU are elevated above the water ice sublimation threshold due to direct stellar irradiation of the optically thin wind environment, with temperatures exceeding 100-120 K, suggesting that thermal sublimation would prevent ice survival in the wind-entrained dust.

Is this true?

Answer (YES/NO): NO